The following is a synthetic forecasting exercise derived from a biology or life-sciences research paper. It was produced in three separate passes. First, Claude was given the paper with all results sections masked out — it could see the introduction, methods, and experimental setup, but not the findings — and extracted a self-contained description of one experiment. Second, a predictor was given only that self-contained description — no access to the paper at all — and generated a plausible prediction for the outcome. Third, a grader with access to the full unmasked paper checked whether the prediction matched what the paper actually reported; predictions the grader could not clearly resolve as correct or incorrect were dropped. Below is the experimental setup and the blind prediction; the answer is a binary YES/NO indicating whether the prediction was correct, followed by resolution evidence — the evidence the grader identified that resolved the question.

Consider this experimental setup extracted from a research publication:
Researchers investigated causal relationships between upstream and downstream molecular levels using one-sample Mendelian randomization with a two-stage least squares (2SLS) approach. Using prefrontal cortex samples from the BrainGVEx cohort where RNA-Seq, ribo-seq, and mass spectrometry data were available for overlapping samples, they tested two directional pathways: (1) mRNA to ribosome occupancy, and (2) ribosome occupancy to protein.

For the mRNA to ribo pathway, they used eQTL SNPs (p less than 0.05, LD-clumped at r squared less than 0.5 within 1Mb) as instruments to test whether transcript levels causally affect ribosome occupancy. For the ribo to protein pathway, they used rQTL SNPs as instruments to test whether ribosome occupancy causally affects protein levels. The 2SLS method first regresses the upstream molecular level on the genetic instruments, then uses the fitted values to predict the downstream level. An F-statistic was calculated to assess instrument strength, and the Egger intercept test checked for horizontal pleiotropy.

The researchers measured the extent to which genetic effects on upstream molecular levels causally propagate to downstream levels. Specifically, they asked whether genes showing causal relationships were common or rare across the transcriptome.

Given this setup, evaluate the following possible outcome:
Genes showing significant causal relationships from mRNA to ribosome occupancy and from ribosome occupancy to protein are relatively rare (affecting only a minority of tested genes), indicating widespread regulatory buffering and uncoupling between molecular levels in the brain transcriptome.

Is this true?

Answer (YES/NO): YES